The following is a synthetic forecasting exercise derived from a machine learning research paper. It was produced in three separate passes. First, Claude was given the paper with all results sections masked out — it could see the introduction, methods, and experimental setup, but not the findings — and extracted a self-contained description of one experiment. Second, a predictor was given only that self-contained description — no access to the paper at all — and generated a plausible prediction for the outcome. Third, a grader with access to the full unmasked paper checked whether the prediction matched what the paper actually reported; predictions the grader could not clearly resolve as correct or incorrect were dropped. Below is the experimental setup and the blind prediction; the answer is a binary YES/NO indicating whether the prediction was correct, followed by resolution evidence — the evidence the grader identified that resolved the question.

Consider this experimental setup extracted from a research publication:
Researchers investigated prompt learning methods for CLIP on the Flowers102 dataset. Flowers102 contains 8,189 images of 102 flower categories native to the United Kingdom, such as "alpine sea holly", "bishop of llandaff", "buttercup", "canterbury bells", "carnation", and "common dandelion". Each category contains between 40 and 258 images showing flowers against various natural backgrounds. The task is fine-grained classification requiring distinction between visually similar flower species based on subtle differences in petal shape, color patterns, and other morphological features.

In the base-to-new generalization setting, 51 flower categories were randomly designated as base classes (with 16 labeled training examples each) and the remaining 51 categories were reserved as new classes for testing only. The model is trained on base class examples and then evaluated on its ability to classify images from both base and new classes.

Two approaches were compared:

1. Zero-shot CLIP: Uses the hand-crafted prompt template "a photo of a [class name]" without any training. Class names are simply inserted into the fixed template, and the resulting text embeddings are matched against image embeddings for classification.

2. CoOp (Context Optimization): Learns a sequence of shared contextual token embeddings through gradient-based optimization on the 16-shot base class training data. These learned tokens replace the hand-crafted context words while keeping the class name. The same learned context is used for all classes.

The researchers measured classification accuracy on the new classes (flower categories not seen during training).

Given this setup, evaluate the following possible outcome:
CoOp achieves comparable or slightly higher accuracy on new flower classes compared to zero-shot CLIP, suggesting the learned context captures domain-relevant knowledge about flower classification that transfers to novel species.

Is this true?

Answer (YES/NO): NO